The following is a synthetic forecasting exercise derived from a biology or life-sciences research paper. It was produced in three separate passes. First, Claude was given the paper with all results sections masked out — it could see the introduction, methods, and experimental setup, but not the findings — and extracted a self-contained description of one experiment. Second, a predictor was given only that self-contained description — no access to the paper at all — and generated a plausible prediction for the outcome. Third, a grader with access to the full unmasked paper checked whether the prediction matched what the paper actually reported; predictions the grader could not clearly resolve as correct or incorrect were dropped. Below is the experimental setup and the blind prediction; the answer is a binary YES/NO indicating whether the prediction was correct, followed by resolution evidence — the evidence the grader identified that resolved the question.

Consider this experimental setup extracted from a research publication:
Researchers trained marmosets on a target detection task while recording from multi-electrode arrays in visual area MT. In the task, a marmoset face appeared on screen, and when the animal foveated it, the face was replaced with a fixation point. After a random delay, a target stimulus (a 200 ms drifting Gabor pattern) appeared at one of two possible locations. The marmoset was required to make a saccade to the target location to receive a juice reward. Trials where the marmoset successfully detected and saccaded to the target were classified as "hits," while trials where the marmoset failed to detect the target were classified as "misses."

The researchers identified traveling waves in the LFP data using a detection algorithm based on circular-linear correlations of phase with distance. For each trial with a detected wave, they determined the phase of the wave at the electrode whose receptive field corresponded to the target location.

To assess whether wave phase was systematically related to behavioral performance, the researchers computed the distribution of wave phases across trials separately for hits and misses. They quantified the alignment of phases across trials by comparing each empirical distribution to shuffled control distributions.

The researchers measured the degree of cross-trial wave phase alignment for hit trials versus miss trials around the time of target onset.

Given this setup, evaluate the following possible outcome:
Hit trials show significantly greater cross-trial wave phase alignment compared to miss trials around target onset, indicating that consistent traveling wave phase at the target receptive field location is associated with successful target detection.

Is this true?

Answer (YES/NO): YES